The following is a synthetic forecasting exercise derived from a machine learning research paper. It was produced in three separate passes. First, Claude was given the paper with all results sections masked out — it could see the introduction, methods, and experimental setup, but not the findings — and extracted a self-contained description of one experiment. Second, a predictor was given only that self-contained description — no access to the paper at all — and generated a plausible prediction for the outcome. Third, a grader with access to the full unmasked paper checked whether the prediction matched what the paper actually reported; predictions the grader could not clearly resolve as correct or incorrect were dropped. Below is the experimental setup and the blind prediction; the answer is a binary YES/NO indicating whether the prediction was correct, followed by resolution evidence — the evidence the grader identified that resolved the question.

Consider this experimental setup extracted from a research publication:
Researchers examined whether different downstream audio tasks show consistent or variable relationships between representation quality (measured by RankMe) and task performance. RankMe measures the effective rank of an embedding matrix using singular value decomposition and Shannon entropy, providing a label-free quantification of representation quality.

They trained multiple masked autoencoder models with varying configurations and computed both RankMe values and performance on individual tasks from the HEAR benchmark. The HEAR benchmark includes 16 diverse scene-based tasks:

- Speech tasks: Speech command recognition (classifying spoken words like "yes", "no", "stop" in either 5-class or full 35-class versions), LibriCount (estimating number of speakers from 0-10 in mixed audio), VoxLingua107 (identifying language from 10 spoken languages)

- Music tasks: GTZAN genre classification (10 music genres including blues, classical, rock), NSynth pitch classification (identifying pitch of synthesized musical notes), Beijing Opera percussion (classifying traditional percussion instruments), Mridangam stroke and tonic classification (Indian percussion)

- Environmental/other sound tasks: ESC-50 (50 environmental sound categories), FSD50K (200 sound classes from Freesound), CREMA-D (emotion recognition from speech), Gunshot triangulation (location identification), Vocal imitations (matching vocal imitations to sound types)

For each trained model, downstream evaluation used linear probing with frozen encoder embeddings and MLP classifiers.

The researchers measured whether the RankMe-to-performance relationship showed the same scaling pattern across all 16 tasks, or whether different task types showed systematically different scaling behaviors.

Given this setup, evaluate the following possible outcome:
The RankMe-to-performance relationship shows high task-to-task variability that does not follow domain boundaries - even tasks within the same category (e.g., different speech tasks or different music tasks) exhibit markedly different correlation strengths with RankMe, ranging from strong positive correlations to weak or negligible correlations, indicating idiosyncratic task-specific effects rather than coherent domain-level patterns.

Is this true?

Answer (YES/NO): NO